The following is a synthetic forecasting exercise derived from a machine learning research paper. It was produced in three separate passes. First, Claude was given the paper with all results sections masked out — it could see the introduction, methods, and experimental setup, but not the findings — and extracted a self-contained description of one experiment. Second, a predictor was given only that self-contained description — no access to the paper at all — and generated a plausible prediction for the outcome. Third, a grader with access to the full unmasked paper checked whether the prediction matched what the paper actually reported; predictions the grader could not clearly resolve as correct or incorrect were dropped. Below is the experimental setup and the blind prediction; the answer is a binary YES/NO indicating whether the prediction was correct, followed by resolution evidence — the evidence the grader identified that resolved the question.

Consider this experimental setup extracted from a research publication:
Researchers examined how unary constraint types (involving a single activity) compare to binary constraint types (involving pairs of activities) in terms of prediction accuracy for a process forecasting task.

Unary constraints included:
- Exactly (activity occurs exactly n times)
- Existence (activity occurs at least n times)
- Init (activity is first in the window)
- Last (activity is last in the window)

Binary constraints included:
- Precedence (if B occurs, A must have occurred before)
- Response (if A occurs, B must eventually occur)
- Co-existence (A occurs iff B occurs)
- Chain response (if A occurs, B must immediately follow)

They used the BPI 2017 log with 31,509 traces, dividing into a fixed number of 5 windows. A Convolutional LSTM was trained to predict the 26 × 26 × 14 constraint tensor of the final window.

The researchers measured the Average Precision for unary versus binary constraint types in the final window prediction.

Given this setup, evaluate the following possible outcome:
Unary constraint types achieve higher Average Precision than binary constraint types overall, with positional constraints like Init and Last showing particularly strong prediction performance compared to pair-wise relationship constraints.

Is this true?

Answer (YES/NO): YES